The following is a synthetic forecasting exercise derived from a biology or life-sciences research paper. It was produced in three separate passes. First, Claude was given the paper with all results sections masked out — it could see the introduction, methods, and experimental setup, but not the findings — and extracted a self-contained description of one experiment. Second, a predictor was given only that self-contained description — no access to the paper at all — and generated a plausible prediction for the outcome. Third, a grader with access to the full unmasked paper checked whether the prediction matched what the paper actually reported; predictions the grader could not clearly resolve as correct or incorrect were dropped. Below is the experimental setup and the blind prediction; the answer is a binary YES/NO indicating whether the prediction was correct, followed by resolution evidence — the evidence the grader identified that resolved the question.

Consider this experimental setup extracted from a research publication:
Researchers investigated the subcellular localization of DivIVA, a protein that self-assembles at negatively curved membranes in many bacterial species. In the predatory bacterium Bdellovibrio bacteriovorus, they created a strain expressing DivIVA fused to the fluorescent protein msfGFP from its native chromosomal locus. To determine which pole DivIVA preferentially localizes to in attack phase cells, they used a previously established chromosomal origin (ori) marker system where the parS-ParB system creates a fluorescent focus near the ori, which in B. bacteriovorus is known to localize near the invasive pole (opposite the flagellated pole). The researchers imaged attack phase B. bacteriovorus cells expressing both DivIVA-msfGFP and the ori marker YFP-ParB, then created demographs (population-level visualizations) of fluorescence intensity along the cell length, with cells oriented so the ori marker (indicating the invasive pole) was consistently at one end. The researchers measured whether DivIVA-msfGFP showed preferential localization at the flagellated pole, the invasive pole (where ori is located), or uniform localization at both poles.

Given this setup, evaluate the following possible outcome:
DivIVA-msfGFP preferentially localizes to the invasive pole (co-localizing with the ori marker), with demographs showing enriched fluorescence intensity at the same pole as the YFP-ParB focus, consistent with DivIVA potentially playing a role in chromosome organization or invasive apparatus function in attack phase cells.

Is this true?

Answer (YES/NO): YES